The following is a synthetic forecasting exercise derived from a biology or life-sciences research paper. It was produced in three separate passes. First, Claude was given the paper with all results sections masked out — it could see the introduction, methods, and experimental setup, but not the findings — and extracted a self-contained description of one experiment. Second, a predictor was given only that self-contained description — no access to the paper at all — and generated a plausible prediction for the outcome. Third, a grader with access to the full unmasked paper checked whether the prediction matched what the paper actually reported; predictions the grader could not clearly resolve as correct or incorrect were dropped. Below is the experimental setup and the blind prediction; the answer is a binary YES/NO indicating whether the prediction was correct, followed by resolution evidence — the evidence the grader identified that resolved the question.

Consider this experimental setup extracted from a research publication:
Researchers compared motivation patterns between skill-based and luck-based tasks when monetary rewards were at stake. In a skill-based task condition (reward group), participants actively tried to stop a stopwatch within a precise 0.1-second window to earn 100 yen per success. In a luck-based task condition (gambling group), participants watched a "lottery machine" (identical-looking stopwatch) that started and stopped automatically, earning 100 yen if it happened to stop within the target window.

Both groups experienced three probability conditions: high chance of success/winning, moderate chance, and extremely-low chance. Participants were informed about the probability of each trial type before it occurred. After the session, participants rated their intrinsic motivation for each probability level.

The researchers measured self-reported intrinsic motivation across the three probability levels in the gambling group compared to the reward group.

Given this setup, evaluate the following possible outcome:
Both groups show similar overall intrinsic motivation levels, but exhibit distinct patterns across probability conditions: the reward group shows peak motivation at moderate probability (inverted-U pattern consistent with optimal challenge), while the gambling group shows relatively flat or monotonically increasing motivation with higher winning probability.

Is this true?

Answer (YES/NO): YES